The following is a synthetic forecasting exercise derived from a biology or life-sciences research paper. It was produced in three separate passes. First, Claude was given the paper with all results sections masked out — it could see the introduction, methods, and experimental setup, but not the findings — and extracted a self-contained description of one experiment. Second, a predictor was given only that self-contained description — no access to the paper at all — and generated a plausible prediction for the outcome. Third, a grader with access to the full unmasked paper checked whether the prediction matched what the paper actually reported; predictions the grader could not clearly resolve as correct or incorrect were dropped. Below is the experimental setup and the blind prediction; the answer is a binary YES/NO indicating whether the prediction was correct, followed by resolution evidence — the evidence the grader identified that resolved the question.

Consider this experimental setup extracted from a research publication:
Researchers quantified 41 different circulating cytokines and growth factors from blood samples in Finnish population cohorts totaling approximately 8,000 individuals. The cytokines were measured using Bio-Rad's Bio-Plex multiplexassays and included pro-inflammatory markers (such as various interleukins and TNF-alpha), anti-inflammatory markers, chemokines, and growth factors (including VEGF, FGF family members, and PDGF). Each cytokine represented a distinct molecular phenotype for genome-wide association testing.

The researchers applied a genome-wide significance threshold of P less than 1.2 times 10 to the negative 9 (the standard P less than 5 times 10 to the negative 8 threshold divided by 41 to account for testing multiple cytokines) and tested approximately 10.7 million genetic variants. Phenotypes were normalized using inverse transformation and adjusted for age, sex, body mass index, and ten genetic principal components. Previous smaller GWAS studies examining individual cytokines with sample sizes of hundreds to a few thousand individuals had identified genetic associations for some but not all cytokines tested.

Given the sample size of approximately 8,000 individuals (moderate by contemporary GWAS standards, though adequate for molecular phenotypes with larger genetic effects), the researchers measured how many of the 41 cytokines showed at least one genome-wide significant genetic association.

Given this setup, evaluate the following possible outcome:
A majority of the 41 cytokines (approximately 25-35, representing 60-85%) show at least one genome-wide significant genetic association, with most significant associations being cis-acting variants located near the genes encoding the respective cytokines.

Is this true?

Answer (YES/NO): NO